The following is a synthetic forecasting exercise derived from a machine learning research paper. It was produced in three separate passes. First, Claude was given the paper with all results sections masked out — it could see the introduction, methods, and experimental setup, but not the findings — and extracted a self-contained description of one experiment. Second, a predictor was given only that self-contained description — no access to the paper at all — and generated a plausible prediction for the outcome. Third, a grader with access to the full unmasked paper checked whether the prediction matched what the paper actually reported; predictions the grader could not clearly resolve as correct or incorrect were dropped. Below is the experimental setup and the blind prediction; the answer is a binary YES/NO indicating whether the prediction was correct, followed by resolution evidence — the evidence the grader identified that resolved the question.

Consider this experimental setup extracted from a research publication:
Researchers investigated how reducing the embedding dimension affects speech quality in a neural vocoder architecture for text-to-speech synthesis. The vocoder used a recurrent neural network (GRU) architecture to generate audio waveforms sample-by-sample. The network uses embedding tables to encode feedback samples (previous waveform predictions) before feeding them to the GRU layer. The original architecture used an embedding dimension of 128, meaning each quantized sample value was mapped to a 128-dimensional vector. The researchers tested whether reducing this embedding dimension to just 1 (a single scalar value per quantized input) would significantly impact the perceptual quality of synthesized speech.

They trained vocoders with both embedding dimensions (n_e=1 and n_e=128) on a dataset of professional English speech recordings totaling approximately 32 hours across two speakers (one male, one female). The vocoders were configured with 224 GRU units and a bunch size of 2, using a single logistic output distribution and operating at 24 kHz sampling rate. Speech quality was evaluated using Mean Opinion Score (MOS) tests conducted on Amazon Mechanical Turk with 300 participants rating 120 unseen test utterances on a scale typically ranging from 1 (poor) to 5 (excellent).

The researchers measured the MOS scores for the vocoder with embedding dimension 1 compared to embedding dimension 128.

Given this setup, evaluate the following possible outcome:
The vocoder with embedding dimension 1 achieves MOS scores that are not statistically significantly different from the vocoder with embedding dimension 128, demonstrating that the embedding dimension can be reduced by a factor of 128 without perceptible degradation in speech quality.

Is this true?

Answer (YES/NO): YES